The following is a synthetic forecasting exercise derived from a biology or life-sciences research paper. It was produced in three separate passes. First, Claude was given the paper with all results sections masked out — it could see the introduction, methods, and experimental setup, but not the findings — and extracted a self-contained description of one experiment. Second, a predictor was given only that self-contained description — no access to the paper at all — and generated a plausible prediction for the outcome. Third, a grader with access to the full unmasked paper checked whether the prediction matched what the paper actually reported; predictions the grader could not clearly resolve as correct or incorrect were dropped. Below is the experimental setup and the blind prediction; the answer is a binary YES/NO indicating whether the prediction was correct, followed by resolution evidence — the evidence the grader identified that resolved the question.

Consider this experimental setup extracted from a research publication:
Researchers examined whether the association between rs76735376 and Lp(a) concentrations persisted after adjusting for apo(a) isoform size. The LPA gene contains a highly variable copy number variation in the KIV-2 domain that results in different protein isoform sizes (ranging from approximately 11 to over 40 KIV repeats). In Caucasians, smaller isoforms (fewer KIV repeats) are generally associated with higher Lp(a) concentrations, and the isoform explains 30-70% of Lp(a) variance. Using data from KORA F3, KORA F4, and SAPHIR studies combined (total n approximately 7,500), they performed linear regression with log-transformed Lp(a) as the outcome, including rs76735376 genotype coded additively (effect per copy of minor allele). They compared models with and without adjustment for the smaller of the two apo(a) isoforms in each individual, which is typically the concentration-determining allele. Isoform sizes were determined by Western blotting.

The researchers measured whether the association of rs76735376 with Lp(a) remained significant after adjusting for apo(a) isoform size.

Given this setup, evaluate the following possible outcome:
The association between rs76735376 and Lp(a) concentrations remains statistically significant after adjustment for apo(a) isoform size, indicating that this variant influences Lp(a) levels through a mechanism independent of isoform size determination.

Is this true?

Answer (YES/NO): YES